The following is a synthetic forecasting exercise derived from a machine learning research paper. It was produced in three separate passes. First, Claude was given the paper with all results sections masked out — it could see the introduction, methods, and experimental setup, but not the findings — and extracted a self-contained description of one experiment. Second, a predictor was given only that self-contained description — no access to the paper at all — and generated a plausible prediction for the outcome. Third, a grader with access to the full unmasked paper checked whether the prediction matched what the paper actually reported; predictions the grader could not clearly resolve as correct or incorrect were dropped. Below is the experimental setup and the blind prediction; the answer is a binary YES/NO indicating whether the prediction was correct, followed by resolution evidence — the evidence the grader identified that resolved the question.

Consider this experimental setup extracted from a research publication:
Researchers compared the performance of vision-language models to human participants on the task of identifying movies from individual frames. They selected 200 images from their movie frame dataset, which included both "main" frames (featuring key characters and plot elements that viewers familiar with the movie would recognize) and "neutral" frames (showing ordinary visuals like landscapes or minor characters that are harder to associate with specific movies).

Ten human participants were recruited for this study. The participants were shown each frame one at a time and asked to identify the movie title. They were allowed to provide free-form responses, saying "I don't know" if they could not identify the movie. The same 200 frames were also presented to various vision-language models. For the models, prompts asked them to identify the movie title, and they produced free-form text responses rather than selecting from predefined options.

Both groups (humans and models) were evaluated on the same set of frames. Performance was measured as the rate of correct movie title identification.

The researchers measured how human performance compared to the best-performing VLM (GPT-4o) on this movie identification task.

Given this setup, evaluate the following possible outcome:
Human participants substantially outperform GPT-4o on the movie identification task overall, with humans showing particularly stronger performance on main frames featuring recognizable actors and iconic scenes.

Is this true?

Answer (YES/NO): NO